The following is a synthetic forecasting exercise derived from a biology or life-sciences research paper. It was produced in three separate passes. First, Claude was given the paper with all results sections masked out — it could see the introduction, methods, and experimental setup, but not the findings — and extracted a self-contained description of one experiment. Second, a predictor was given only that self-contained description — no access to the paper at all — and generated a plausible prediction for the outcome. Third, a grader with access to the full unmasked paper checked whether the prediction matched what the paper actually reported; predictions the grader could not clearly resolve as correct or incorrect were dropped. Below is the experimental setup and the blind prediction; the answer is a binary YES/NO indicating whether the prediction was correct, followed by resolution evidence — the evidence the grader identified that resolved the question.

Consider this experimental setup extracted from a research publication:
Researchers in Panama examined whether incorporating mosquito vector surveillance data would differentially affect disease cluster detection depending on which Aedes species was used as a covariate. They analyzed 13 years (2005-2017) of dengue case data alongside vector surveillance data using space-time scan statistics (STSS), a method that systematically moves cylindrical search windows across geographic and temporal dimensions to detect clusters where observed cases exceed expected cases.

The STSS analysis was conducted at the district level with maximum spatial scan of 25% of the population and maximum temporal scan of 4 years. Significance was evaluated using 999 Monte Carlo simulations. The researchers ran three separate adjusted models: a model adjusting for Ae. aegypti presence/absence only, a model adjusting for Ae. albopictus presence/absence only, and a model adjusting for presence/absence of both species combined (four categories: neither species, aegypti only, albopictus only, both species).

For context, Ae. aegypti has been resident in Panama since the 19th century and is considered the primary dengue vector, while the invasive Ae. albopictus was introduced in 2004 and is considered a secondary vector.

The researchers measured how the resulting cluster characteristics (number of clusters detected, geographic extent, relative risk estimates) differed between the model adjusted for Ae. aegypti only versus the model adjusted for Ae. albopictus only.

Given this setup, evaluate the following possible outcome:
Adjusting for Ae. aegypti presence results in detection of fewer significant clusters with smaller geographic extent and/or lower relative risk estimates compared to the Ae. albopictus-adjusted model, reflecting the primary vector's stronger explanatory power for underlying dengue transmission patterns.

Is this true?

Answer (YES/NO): NO